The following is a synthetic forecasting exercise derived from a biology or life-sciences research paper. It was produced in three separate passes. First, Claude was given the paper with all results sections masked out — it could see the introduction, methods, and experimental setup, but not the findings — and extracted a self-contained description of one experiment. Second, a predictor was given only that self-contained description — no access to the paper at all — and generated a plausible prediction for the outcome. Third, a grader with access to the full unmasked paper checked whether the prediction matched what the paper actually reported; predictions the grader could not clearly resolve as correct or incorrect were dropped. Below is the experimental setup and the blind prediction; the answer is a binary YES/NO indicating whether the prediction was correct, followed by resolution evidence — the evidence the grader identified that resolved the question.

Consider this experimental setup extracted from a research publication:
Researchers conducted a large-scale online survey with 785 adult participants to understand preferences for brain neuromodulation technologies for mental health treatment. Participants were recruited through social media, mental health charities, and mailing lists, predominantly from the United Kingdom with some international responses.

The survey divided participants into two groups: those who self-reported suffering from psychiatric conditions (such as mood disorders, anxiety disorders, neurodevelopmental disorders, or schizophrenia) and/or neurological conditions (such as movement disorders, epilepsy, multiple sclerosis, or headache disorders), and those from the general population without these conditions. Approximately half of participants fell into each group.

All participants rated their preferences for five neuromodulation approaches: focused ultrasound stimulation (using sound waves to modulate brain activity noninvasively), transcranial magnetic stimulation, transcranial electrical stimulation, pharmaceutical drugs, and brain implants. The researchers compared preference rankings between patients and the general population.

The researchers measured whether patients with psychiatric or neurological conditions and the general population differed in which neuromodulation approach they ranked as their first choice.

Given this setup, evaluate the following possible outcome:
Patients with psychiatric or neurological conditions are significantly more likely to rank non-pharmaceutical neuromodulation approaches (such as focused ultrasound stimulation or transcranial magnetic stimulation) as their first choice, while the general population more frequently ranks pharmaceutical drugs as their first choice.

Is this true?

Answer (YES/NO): NO